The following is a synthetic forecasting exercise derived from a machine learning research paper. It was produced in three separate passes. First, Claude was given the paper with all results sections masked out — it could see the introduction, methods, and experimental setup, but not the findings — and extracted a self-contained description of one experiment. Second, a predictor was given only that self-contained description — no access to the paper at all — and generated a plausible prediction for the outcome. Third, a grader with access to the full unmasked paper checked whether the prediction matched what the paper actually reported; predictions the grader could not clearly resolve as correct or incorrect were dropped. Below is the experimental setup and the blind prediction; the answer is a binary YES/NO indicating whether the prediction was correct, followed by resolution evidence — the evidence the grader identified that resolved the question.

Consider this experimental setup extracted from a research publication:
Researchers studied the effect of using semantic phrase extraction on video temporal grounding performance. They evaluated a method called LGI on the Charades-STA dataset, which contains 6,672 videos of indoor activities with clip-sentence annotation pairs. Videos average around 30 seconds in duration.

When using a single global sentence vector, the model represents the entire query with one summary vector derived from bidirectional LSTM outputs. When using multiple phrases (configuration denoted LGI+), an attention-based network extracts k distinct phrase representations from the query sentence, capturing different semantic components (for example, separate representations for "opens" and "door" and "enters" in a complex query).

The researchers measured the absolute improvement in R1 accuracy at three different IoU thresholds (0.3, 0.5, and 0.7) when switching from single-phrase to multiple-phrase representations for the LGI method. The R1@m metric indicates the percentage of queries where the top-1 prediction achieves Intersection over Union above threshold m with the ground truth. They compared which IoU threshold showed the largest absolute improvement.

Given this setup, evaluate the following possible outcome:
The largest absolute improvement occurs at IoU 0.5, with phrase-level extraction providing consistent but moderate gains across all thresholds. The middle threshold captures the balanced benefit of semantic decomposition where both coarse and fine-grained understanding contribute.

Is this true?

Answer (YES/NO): NO